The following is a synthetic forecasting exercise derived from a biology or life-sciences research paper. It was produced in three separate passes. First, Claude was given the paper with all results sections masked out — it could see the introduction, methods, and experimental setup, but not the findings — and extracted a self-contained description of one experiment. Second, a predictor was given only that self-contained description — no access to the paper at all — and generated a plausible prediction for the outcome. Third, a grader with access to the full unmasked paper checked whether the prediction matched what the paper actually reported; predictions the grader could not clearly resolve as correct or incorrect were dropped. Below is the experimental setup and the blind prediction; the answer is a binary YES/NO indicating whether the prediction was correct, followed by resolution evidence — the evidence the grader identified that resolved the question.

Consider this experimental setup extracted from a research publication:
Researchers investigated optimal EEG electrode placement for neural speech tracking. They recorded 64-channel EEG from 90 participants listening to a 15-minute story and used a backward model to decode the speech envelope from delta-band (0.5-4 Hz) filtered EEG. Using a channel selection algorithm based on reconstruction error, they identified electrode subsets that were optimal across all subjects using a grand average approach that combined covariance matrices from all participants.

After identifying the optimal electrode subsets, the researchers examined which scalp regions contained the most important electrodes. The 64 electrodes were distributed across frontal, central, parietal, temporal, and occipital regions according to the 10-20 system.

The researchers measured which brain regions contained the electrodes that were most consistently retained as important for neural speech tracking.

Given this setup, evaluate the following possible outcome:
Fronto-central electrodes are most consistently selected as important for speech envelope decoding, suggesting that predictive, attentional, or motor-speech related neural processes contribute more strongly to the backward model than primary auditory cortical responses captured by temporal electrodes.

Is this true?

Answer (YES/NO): NO